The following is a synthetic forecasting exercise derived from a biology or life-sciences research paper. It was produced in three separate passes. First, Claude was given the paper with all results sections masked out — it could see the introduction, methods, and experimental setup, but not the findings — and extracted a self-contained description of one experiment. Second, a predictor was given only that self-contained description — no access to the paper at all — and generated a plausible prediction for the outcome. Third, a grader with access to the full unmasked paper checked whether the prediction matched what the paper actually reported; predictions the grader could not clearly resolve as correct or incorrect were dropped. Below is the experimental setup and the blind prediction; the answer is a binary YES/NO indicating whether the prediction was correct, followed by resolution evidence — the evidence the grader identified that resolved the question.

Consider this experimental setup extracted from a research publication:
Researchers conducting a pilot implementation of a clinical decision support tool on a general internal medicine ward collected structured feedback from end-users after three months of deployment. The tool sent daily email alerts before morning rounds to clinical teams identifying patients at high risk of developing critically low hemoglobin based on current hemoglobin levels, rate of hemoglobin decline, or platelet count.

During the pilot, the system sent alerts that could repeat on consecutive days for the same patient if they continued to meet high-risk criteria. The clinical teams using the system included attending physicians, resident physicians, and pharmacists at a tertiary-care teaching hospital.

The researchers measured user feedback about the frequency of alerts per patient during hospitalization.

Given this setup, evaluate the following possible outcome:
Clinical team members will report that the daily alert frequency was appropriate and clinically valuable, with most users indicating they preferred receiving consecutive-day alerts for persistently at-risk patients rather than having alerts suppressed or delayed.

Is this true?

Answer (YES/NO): NO